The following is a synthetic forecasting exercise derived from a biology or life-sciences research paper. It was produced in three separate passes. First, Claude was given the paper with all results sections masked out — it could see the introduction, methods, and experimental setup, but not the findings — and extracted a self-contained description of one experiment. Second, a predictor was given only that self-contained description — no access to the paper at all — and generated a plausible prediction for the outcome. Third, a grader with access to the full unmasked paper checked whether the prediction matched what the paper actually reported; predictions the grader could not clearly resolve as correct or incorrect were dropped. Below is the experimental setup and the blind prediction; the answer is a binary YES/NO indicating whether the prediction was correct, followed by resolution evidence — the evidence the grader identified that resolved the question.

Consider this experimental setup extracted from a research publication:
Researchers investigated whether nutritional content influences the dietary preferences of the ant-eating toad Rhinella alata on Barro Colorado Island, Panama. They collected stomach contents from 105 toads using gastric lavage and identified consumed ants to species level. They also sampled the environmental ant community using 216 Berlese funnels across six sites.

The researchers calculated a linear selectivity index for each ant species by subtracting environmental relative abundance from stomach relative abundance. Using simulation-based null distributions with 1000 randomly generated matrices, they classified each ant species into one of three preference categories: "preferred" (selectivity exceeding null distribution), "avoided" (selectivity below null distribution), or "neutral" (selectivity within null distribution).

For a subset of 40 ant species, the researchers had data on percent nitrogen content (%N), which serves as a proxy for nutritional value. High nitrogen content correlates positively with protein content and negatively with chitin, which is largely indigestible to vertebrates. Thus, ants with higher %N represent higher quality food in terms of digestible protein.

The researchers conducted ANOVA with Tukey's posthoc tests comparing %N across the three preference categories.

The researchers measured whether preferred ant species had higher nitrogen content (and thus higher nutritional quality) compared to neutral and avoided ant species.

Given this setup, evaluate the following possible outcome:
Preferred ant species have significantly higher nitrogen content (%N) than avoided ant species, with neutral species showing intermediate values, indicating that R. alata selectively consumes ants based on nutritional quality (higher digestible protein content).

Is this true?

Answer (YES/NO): NO